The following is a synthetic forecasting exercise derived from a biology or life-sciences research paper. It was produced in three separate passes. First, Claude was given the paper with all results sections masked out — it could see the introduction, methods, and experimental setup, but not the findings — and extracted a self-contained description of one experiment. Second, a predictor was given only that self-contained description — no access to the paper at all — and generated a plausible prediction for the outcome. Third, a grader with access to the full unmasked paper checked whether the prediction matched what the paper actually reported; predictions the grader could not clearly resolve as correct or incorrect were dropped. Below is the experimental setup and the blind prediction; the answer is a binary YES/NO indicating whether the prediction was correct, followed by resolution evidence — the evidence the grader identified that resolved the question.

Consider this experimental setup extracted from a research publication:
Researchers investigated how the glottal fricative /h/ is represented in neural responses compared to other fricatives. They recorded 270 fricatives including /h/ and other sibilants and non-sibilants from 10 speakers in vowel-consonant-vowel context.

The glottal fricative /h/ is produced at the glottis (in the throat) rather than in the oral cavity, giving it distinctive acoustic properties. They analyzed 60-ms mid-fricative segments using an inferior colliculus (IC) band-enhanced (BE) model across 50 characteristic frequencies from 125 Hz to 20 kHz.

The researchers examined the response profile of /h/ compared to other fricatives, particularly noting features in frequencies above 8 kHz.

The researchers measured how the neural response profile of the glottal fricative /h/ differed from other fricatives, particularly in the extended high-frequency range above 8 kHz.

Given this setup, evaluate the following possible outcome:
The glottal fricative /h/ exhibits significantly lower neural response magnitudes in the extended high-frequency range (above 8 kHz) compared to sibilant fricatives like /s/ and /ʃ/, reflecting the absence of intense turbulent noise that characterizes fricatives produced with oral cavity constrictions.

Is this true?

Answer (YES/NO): YES